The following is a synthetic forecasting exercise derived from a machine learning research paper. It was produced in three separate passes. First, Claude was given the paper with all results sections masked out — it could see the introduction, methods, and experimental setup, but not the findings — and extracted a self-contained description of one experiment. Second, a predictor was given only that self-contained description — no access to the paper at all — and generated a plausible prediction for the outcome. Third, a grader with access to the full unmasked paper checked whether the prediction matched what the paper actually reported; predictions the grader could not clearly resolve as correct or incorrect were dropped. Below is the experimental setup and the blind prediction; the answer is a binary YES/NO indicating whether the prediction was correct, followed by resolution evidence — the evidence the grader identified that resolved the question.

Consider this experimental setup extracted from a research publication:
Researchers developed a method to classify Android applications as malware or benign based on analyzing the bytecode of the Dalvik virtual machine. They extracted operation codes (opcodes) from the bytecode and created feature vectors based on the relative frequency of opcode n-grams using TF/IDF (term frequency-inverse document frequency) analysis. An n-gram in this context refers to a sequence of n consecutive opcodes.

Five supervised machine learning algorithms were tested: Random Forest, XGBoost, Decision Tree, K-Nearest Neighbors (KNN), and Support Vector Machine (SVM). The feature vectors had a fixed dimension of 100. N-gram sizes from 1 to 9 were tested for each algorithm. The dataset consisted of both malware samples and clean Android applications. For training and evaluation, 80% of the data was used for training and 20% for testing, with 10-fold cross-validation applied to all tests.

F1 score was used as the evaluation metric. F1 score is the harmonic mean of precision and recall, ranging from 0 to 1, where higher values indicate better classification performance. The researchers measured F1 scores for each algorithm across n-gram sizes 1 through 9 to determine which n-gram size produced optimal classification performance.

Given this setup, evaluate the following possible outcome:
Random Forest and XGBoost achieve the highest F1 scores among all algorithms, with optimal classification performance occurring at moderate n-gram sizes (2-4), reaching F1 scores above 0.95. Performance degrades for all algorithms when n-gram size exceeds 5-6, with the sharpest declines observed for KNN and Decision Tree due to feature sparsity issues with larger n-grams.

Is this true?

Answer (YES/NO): NO